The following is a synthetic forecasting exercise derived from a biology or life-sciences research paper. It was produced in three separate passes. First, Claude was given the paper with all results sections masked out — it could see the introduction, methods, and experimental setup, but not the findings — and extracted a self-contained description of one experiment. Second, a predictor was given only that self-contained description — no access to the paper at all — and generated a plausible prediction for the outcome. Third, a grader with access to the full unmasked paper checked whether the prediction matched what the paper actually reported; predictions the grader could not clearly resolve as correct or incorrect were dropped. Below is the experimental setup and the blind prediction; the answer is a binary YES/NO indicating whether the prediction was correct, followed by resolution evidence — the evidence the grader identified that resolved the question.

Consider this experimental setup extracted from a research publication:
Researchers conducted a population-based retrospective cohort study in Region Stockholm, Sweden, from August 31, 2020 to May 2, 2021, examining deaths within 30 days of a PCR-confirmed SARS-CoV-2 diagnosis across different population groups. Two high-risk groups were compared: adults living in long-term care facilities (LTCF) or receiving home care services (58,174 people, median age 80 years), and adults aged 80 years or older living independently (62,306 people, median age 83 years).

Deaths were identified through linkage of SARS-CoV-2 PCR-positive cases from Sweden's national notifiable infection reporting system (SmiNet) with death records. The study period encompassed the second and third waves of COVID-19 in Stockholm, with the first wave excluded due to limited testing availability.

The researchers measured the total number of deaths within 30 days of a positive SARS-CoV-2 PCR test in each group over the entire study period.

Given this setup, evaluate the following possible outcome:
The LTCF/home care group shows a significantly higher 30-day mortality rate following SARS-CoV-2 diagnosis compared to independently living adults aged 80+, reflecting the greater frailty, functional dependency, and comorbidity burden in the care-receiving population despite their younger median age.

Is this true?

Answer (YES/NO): YES